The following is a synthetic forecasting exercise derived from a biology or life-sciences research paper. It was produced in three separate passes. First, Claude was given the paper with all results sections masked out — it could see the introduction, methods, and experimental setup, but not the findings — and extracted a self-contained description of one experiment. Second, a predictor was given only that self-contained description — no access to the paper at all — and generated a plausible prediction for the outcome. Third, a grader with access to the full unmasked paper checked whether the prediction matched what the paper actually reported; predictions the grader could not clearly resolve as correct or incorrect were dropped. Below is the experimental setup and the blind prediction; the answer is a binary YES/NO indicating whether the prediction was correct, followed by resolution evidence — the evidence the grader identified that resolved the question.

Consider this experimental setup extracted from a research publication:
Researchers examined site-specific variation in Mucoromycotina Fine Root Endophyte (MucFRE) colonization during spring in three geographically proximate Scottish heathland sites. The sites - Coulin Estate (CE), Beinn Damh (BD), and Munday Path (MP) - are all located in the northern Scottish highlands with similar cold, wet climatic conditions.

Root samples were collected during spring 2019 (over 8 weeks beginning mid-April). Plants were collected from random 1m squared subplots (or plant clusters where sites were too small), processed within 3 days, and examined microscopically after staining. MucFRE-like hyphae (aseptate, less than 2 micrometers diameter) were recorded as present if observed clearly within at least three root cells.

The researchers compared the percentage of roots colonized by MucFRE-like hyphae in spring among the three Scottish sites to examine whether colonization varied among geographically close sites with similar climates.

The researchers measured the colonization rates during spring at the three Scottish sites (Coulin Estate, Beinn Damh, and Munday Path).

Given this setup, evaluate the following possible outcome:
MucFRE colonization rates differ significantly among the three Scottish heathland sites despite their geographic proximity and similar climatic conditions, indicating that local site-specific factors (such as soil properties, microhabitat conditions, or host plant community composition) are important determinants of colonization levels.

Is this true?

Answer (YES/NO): YES